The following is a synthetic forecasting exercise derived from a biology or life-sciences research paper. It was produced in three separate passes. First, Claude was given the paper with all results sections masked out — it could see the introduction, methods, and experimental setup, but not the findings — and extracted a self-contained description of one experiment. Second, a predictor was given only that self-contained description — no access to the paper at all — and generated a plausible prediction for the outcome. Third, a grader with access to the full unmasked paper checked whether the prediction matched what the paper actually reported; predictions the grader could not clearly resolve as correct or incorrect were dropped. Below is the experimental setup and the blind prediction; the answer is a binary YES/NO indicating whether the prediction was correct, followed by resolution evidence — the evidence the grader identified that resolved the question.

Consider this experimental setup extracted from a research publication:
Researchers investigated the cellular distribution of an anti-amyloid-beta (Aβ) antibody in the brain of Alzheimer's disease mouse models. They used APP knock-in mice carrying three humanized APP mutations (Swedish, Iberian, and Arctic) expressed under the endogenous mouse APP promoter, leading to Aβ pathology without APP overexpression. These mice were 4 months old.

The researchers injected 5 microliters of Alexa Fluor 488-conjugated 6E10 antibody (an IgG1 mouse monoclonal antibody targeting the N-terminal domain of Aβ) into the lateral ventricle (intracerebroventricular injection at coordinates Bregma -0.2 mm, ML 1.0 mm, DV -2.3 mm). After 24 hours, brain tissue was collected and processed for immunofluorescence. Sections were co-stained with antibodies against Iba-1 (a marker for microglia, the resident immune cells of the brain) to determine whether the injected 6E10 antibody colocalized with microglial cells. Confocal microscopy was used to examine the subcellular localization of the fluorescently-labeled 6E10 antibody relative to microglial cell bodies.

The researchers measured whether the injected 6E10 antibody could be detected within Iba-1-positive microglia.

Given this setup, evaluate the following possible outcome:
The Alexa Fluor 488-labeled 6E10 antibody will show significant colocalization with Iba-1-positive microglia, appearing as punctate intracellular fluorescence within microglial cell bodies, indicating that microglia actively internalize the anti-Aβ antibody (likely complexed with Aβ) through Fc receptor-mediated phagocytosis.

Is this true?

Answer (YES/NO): YES